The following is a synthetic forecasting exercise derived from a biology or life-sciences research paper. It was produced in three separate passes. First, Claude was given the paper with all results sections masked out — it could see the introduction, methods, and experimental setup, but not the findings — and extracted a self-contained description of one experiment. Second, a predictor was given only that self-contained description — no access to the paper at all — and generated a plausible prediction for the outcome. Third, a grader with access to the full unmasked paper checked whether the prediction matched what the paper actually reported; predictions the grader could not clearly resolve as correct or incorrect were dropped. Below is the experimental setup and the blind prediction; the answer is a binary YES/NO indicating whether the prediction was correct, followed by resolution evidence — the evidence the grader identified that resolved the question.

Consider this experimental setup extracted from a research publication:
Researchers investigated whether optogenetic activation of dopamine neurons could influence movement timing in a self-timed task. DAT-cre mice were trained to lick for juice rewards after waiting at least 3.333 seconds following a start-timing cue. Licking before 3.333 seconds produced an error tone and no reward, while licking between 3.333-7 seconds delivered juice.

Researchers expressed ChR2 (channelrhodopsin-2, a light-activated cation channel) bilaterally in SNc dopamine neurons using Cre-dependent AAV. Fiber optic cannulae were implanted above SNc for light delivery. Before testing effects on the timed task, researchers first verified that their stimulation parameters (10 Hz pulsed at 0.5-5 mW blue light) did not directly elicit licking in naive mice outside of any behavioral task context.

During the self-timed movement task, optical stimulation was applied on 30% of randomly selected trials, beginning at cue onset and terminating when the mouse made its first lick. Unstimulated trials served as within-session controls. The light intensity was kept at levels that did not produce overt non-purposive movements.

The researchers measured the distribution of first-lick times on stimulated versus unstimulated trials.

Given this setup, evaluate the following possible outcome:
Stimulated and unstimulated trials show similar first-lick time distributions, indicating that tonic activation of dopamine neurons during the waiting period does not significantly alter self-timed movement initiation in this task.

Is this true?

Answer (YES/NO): NO